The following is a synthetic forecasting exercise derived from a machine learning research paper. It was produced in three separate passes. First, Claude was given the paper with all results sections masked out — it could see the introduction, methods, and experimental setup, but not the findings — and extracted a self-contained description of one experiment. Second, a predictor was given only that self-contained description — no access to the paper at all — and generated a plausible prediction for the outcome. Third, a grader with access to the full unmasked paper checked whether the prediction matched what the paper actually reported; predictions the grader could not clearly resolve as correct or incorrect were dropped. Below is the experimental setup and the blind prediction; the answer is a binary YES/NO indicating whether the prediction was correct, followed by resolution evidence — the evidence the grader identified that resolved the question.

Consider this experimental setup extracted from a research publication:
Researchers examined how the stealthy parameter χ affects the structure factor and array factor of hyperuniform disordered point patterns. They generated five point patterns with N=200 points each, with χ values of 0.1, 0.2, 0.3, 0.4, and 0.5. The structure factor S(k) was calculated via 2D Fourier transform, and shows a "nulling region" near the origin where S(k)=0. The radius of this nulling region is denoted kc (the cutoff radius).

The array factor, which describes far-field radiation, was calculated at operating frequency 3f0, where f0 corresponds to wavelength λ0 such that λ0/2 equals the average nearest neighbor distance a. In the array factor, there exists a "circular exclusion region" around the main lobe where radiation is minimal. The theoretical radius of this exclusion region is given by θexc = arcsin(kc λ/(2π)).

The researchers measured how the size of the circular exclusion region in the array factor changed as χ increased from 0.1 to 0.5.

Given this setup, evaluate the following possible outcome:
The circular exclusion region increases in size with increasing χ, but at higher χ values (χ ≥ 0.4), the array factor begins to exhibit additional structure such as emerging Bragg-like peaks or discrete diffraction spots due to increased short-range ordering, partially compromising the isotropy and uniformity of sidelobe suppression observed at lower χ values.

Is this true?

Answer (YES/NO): NO